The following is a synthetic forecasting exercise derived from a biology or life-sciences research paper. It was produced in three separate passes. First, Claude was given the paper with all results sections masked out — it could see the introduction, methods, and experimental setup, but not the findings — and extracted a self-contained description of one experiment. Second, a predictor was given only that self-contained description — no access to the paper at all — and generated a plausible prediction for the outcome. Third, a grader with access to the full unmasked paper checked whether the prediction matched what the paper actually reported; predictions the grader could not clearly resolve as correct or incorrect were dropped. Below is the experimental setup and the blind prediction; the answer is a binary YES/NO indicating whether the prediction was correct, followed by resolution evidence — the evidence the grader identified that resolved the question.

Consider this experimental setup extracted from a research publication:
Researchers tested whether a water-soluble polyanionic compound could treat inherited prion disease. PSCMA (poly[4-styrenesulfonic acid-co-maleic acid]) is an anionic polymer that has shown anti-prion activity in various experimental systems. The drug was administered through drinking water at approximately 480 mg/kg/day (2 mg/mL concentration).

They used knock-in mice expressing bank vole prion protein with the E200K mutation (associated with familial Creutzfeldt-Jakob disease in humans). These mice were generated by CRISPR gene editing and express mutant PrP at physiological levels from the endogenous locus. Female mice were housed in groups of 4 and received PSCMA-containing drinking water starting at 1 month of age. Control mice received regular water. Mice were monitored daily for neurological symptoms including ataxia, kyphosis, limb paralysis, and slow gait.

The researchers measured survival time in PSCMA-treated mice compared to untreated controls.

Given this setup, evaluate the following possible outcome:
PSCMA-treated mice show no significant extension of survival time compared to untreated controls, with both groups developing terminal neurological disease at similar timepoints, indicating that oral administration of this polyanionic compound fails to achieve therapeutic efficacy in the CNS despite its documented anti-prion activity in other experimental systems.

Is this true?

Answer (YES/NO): YES